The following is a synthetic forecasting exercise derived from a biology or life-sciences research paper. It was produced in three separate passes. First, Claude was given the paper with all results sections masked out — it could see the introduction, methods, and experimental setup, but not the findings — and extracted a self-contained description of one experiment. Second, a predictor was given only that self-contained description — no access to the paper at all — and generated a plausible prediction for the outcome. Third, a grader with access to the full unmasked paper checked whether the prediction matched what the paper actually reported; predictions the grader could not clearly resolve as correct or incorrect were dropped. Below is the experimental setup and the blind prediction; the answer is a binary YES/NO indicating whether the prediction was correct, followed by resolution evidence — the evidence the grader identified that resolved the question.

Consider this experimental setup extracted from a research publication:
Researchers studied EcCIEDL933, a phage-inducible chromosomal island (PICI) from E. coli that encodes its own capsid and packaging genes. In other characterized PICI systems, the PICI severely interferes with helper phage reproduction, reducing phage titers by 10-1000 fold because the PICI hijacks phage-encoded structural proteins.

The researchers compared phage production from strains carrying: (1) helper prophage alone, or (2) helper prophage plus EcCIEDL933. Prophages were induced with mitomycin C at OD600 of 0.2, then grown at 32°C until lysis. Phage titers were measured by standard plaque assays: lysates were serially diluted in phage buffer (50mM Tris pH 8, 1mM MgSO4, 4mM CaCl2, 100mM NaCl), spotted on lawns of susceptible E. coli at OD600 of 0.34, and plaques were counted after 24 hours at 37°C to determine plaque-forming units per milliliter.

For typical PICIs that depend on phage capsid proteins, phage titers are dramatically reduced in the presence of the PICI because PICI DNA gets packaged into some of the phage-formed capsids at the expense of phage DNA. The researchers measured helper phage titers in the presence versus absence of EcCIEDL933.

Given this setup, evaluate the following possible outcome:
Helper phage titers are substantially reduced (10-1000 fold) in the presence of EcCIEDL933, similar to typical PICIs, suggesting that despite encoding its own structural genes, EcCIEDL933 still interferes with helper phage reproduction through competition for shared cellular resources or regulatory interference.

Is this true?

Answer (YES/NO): NO